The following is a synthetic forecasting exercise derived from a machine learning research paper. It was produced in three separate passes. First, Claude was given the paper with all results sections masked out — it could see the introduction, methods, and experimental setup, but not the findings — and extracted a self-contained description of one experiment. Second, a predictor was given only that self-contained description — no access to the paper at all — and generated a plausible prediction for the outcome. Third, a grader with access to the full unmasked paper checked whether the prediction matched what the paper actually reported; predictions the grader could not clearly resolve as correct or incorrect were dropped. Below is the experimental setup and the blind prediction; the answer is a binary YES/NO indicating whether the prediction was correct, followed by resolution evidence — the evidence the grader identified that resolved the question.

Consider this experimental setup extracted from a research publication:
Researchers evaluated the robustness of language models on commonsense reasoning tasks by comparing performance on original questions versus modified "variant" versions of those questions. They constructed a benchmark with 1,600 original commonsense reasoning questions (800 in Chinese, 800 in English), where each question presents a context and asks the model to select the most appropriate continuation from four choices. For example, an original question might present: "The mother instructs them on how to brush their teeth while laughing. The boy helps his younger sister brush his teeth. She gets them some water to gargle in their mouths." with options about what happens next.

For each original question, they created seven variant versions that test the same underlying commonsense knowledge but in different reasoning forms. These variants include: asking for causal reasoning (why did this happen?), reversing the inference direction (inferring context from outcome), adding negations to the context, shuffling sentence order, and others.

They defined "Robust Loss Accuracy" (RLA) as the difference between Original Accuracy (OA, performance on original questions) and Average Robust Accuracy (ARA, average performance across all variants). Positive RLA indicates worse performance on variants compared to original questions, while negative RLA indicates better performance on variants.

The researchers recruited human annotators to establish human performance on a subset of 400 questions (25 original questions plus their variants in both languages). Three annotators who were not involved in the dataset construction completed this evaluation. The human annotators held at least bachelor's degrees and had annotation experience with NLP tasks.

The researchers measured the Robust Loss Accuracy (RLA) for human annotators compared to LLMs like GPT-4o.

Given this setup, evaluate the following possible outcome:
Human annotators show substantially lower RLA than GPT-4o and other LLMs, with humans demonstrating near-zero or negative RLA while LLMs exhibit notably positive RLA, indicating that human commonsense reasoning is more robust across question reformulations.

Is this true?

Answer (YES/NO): YES